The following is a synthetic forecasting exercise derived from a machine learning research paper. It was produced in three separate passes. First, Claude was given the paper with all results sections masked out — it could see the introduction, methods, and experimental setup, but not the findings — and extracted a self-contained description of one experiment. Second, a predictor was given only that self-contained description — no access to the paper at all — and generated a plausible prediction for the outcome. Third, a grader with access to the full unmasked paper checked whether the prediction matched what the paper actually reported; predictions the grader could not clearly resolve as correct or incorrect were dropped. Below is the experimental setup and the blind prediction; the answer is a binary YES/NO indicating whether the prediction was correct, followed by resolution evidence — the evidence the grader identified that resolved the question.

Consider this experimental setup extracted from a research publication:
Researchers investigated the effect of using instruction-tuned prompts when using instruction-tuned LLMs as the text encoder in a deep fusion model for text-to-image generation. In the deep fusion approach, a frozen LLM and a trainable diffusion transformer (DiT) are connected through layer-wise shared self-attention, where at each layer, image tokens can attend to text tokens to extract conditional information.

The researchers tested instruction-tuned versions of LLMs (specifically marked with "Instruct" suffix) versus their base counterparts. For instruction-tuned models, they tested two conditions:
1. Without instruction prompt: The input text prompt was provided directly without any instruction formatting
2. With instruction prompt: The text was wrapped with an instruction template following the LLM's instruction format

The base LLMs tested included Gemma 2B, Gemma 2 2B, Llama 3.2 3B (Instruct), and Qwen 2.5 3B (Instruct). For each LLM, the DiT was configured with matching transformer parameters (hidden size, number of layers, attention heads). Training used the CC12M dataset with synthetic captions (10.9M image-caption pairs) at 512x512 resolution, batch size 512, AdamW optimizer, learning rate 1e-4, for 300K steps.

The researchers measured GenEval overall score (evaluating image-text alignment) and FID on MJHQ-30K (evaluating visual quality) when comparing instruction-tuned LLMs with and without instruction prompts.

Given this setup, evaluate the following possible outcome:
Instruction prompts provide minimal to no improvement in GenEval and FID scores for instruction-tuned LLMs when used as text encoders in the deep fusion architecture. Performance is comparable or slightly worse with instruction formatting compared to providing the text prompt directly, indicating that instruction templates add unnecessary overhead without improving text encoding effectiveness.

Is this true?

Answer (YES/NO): NO